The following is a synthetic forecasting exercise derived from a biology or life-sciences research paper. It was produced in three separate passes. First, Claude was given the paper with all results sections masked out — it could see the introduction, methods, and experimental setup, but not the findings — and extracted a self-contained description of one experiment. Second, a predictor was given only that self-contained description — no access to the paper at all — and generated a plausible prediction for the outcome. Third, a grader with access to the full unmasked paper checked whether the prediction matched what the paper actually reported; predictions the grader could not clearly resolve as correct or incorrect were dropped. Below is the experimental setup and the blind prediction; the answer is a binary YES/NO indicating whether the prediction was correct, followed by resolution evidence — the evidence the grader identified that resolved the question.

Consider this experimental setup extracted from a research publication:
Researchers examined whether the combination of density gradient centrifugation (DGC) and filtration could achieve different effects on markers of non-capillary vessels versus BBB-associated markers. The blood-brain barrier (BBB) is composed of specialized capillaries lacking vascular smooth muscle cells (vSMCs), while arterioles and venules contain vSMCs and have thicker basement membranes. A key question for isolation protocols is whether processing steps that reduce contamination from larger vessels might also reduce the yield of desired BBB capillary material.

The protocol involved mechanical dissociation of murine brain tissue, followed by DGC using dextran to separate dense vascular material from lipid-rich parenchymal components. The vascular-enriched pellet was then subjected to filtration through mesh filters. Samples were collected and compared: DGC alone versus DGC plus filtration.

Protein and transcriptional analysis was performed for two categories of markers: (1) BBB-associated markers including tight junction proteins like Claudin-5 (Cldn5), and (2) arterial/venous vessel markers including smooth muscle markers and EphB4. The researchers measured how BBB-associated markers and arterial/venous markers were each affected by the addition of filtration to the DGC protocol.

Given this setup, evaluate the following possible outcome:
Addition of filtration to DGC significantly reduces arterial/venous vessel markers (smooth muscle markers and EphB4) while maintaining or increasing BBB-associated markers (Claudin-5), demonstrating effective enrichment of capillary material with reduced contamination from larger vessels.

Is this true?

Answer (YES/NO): NO